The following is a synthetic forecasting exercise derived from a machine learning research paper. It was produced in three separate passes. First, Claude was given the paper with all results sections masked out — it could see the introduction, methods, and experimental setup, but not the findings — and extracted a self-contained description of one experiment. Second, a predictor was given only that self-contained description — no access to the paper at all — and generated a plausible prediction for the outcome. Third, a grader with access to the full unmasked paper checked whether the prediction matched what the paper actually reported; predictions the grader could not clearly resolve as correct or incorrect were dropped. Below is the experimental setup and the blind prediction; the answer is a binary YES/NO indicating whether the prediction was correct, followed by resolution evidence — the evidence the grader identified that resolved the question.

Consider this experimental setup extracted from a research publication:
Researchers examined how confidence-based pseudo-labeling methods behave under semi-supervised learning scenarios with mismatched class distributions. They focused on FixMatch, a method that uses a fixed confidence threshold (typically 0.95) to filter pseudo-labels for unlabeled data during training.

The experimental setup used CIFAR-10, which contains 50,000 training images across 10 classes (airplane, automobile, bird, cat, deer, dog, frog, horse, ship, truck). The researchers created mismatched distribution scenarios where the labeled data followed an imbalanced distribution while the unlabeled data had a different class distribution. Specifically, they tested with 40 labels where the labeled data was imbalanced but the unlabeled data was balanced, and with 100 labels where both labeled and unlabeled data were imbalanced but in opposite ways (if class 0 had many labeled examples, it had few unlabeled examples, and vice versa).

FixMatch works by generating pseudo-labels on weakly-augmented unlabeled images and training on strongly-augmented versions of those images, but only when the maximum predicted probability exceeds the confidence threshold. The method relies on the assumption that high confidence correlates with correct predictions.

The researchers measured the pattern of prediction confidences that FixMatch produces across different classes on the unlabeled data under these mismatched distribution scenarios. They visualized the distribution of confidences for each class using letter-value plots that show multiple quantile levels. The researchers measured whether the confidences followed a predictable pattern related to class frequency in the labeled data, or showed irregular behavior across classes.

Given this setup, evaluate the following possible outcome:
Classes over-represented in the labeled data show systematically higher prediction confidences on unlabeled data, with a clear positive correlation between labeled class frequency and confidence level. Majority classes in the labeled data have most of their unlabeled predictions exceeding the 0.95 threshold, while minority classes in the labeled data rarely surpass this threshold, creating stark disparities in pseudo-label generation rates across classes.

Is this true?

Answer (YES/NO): NO